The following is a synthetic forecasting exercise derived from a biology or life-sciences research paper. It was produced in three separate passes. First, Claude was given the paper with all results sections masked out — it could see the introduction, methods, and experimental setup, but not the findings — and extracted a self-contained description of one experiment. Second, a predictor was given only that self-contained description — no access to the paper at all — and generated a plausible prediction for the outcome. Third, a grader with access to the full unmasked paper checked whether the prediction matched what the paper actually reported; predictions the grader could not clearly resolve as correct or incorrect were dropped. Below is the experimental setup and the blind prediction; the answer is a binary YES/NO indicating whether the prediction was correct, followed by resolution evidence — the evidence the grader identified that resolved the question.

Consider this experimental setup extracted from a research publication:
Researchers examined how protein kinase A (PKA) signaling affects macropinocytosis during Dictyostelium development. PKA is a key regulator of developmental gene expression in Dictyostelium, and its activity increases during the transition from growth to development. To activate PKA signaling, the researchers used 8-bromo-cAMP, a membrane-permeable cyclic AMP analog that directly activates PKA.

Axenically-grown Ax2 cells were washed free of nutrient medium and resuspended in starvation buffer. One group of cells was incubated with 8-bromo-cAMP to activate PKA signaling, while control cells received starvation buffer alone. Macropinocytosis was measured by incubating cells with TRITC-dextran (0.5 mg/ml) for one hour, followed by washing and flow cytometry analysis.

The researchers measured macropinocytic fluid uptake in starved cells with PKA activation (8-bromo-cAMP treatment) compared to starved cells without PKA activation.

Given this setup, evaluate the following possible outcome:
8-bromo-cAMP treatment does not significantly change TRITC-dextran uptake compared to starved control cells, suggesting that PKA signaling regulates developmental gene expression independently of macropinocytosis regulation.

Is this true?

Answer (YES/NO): NO